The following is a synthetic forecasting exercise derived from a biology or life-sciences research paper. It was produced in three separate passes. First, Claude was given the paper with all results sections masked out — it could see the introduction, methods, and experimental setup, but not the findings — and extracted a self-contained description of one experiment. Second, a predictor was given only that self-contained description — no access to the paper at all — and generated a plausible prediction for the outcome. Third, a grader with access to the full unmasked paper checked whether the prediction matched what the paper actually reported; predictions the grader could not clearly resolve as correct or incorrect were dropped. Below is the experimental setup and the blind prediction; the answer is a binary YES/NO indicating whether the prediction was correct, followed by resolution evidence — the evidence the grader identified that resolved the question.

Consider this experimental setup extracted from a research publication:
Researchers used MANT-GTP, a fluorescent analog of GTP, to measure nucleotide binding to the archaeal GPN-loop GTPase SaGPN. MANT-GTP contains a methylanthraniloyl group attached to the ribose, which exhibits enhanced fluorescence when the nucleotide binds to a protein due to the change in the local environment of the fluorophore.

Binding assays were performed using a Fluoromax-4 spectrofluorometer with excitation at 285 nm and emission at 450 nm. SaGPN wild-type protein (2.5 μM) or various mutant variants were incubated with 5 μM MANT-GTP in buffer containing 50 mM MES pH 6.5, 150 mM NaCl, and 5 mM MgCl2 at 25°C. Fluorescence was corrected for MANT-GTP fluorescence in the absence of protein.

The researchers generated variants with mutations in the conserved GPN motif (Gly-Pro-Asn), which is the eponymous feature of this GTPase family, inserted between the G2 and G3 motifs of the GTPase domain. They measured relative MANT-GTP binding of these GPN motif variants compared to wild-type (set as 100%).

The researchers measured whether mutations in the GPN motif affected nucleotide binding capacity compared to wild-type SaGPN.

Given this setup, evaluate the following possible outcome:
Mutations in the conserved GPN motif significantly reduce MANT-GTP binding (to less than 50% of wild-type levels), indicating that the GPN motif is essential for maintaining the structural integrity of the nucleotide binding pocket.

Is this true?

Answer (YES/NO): NO